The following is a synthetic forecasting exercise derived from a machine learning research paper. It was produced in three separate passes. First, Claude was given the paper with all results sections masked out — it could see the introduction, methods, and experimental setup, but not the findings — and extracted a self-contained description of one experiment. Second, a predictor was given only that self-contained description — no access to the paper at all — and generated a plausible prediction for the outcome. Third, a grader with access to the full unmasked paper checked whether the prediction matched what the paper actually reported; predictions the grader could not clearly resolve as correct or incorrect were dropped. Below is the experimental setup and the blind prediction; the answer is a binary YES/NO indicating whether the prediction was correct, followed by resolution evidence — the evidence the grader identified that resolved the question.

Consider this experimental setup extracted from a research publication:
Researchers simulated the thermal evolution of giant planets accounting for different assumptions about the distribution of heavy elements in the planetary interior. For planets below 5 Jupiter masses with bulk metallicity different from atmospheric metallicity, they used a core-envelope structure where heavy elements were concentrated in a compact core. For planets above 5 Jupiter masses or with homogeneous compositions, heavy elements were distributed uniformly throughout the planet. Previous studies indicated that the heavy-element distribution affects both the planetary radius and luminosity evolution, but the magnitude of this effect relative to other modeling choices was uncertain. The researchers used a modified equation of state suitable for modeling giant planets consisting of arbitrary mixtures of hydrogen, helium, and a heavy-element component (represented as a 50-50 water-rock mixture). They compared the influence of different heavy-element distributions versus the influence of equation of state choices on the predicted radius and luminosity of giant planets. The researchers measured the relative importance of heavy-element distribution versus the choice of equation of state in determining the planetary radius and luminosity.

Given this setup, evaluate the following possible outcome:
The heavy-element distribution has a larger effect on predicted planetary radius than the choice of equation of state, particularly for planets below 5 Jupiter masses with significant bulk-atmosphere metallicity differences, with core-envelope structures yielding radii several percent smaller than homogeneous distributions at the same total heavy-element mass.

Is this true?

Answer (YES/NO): NO